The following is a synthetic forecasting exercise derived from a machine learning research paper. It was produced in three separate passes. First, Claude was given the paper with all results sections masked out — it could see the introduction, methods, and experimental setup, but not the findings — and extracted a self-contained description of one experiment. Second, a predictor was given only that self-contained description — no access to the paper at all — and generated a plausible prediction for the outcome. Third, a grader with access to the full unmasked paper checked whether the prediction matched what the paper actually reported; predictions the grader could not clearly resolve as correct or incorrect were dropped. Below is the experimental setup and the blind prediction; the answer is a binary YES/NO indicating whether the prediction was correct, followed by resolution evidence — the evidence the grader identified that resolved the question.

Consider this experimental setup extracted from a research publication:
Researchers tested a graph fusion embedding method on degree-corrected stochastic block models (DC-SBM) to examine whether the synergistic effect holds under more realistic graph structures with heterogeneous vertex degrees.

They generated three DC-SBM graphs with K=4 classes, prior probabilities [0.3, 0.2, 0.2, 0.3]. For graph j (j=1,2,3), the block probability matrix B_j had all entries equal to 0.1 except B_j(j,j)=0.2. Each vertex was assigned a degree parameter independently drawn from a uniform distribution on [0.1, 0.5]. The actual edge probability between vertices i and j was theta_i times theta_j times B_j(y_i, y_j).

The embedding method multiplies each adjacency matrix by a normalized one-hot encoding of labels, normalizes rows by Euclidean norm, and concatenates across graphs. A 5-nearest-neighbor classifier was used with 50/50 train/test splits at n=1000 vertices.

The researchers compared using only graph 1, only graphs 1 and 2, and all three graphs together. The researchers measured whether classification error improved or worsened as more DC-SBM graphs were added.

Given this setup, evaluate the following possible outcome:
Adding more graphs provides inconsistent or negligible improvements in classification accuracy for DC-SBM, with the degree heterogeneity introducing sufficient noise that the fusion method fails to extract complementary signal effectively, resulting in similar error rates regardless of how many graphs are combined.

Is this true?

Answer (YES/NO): NO